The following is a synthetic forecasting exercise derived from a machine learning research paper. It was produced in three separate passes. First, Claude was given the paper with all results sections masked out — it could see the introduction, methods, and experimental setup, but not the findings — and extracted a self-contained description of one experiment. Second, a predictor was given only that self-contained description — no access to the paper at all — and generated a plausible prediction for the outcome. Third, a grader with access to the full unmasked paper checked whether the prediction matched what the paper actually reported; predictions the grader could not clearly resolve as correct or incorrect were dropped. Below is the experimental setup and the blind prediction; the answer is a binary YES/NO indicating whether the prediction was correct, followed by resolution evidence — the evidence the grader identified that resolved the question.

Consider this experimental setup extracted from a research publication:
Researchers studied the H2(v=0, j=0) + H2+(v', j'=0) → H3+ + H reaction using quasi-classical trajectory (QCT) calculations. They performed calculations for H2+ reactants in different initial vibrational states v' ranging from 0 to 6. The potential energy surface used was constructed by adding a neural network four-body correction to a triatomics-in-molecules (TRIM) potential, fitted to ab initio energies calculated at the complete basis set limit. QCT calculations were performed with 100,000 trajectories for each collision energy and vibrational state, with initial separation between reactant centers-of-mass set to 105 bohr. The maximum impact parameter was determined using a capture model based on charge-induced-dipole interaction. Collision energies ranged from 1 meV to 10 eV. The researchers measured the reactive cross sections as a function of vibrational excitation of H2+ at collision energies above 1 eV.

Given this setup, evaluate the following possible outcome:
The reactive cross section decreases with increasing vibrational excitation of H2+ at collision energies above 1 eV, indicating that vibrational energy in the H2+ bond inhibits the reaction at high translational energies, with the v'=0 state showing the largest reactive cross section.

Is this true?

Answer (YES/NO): NO